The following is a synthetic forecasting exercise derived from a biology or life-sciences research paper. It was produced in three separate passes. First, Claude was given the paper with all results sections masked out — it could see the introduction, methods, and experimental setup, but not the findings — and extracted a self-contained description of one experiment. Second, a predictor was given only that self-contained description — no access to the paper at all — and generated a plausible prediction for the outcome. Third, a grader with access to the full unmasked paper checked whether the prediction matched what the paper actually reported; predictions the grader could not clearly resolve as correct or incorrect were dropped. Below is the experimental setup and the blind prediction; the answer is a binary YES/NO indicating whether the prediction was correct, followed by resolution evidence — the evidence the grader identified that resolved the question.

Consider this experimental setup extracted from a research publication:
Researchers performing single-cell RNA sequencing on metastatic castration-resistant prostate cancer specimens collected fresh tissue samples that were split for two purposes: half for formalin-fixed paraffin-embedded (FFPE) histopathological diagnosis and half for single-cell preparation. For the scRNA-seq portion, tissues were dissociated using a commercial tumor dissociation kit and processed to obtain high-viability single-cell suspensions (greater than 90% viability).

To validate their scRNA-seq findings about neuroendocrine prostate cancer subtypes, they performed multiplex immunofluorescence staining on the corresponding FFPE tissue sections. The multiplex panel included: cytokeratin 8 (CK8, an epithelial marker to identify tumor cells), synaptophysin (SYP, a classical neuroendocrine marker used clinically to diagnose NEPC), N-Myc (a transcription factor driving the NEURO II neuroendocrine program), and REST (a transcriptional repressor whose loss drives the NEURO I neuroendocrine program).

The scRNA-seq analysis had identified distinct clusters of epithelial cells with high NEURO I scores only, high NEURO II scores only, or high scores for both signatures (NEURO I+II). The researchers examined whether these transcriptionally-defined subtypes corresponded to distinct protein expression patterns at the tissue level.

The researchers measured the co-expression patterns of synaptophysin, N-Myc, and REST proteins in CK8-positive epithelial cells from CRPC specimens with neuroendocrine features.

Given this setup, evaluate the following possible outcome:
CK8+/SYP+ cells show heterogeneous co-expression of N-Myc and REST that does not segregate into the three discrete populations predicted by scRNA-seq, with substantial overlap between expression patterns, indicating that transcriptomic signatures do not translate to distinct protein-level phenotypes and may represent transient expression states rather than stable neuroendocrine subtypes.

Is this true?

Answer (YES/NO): NO